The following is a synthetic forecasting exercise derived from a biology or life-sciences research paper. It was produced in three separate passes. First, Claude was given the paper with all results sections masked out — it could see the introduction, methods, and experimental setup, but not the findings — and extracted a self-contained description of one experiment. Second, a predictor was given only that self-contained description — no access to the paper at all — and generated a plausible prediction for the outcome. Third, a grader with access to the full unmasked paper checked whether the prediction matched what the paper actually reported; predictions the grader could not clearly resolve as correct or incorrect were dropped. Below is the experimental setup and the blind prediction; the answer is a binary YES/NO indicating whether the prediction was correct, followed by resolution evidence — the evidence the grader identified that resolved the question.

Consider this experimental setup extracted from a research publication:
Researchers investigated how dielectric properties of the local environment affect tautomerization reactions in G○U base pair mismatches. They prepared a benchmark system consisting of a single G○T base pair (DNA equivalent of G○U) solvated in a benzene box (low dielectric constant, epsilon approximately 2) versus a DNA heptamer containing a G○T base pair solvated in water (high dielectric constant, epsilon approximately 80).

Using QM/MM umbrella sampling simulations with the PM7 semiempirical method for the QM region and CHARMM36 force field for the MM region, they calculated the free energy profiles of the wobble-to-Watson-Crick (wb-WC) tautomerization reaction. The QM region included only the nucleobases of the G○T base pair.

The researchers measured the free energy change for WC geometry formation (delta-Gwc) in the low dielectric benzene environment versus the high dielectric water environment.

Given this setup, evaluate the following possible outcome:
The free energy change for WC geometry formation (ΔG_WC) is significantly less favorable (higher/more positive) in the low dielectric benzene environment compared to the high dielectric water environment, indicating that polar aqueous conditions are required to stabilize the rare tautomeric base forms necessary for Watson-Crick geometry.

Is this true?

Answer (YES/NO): NO